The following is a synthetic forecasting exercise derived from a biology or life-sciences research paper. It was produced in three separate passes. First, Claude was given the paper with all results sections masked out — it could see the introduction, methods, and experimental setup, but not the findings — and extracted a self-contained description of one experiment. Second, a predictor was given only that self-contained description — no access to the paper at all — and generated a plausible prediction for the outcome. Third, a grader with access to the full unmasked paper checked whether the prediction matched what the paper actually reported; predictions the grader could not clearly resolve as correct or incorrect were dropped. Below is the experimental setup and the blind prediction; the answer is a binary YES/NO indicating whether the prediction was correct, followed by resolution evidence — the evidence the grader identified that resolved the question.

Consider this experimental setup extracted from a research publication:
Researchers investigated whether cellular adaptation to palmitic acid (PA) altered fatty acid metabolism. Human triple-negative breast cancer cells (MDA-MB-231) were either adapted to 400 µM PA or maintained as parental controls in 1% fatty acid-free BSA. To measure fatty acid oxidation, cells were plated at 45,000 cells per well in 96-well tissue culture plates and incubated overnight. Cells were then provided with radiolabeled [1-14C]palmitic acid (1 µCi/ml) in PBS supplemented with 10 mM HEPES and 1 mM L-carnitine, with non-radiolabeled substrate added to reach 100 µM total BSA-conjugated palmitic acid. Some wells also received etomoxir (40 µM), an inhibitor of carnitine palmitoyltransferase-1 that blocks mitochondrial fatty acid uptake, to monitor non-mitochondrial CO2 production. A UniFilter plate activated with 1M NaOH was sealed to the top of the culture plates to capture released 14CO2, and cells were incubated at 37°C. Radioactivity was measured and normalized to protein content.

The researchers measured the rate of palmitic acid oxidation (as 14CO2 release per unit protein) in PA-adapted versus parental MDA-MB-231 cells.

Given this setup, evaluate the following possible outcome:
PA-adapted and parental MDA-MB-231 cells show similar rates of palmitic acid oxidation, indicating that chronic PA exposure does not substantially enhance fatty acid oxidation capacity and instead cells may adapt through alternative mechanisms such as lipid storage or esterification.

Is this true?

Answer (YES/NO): NO